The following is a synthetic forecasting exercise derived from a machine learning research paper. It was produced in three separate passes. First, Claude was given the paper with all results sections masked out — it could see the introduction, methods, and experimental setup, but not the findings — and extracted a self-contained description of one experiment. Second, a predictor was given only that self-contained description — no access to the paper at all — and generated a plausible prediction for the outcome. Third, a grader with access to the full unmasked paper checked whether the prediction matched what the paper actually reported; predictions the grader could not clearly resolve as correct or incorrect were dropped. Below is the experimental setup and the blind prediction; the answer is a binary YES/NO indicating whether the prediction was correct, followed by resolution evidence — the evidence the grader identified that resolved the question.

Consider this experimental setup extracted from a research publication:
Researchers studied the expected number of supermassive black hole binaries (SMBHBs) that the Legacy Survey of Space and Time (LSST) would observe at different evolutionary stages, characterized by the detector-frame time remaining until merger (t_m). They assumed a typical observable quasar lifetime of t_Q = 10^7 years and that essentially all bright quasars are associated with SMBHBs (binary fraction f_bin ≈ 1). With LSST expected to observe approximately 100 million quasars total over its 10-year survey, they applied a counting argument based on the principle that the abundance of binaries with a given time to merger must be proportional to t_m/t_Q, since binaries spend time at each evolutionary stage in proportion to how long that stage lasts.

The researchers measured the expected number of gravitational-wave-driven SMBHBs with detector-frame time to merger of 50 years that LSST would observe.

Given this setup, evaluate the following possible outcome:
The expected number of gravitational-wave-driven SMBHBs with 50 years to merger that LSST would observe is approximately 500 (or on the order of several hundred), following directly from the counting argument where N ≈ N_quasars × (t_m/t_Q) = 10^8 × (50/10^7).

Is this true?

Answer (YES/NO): YES